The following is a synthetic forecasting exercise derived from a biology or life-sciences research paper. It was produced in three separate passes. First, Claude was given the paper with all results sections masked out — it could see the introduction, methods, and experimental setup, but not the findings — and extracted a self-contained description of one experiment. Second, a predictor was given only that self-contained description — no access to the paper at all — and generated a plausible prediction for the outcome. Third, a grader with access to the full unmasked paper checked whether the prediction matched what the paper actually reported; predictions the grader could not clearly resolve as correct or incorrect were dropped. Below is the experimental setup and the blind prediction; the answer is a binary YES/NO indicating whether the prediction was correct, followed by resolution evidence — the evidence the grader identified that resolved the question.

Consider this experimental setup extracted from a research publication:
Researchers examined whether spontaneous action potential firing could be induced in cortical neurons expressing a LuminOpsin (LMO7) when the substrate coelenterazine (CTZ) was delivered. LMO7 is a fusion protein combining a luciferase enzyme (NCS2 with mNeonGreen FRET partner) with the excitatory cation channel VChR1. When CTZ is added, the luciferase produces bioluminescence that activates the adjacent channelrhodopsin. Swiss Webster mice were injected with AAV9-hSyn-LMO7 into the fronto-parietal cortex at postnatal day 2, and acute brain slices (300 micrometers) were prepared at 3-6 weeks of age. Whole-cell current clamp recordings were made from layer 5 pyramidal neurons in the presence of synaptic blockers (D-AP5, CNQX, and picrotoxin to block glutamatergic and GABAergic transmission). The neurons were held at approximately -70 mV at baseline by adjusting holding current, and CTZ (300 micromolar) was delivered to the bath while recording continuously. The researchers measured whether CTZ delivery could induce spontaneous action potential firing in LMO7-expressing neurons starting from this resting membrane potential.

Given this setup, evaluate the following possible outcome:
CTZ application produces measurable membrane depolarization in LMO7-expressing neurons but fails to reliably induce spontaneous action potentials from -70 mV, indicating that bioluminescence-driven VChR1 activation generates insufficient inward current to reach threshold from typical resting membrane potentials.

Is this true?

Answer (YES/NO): YES